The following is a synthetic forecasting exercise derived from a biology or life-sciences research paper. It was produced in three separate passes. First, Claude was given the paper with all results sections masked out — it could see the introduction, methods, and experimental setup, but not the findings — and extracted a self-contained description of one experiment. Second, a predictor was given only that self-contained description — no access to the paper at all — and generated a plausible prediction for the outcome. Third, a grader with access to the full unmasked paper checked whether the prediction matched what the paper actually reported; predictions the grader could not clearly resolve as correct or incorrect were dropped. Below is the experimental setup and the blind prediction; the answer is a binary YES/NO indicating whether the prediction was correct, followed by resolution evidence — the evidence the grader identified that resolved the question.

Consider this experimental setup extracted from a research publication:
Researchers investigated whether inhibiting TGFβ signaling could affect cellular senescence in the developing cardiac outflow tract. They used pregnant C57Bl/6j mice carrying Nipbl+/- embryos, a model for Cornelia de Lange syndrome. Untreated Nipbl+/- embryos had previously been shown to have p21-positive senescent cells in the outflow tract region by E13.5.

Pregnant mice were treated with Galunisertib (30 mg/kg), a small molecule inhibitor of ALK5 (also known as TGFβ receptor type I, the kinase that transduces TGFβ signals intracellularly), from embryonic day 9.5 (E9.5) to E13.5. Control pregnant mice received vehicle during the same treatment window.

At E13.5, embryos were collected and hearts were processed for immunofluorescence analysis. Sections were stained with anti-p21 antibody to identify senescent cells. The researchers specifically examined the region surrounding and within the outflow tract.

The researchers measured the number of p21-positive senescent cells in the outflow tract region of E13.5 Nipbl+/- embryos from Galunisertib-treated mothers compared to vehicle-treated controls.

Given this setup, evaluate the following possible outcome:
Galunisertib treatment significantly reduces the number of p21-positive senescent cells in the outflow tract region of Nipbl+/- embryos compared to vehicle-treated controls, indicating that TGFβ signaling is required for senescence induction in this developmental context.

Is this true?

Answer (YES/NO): YES